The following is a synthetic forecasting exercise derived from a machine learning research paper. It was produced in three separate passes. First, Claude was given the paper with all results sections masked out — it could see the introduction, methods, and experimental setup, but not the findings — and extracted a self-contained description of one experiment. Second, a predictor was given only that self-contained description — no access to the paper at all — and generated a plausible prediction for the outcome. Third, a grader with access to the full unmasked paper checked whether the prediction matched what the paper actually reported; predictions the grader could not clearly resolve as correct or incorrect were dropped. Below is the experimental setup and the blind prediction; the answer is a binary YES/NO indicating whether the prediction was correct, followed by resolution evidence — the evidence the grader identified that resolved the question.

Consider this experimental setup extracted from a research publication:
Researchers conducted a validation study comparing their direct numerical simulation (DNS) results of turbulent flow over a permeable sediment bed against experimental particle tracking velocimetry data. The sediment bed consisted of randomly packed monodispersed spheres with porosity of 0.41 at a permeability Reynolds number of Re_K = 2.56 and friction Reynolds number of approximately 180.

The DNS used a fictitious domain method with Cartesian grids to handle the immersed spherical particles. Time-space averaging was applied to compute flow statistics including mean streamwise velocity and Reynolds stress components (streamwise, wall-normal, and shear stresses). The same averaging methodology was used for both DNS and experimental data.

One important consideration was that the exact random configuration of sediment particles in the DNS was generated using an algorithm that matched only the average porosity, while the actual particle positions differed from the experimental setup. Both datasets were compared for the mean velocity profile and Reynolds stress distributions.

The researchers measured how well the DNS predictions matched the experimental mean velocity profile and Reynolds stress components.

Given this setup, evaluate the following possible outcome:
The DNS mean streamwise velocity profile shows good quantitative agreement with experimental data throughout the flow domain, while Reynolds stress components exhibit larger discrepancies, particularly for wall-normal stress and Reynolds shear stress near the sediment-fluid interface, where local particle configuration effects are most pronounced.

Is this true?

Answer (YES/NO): NO